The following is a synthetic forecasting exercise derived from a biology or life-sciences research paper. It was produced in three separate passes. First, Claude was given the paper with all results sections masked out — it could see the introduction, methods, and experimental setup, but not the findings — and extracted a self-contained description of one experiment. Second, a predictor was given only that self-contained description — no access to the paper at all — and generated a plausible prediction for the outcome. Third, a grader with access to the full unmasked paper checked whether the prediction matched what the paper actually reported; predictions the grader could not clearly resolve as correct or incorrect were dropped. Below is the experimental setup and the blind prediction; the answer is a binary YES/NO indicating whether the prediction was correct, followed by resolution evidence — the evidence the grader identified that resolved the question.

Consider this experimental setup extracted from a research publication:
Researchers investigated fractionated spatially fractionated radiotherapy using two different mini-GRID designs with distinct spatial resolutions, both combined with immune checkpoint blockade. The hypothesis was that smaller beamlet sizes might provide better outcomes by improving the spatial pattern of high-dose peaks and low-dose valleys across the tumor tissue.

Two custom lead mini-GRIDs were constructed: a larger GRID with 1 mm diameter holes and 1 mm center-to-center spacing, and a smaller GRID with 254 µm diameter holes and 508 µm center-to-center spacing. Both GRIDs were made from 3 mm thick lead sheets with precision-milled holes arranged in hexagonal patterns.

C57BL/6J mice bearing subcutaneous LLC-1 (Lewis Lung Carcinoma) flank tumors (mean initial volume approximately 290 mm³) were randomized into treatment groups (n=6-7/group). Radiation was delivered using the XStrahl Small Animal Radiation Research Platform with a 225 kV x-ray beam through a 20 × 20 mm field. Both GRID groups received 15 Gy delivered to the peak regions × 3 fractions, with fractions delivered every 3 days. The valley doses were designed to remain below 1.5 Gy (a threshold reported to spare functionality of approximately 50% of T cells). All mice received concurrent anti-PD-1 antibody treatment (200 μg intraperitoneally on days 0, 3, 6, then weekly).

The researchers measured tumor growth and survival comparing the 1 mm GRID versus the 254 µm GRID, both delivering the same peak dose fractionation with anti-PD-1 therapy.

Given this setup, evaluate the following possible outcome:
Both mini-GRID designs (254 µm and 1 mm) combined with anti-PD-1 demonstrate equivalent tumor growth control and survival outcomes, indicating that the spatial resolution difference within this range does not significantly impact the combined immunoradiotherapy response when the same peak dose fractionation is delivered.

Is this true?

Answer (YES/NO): YES